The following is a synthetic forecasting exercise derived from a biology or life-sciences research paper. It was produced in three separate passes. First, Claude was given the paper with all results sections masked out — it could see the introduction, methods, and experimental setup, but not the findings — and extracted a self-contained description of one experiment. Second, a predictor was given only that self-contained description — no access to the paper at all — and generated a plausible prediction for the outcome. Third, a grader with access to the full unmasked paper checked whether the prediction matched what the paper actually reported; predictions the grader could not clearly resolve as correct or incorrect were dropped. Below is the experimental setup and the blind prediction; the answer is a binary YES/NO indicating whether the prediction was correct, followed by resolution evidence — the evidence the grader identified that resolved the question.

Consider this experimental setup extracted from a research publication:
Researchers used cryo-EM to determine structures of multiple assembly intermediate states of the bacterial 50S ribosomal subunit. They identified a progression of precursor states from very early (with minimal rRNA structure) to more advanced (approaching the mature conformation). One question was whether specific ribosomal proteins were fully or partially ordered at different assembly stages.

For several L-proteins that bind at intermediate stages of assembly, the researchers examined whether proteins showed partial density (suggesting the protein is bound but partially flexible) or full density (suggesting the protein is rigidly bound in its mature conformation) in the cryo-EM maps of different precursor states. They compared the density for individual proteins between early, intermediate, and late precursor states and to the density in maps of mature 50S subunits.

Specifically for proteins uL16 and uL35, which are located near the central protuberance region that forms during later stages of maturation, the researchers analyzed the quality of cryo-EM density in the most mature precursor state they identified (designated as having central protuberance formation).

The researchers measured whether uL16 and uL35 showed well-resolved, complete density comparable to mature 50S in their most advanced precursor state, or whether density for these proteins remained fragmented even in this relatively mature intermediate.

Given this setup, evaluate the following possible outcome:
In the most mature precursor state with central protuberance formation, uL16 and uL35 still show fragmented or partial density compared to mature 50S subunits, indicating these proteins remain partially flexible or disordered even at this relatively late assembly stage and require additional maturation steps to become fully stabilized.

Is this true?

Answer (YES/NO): YES